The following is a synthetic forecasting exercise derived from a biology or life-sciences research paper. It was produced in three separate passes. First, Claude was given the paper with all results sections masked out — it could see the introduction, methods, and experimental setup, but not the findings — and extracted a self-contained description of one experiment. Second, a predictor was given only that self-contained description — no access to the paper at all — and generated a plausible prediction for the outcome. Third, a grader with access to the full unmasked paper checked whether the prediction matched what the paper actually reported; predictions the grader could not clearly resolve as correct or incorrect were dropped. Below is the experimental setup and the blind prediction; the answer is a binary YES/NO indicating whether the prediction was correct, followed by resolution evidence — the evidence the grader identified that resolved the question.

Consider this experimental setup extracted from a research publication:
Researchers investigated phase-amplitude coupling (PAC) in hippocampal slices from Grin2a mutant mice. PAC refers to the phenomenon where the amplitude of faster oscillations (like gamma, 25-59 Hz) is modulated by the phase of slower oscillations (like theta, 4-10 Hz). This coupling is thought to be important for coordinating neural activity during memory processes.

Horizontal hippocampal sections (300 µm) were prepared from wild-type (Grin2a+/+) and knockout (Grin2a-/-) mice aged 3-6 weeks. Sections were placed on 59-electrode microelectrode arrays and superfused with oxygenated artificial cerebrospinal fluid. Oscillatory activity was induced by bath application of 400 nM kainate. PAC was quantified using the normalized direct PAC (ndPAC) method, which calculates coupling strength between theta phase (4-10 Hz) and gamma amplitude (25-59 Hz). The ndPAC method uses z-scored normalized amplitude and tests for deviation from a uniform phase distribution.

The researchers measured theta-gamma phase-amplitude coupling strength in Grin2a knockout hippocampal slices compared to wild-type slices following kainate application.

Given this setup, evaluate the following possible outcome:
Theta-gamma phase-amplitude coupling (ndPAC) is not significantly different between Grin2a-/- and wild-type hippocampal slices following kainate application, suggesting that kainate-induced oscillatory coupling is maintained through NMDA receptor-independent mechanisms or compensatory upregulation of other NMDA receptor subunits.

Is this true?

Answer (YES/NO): NO